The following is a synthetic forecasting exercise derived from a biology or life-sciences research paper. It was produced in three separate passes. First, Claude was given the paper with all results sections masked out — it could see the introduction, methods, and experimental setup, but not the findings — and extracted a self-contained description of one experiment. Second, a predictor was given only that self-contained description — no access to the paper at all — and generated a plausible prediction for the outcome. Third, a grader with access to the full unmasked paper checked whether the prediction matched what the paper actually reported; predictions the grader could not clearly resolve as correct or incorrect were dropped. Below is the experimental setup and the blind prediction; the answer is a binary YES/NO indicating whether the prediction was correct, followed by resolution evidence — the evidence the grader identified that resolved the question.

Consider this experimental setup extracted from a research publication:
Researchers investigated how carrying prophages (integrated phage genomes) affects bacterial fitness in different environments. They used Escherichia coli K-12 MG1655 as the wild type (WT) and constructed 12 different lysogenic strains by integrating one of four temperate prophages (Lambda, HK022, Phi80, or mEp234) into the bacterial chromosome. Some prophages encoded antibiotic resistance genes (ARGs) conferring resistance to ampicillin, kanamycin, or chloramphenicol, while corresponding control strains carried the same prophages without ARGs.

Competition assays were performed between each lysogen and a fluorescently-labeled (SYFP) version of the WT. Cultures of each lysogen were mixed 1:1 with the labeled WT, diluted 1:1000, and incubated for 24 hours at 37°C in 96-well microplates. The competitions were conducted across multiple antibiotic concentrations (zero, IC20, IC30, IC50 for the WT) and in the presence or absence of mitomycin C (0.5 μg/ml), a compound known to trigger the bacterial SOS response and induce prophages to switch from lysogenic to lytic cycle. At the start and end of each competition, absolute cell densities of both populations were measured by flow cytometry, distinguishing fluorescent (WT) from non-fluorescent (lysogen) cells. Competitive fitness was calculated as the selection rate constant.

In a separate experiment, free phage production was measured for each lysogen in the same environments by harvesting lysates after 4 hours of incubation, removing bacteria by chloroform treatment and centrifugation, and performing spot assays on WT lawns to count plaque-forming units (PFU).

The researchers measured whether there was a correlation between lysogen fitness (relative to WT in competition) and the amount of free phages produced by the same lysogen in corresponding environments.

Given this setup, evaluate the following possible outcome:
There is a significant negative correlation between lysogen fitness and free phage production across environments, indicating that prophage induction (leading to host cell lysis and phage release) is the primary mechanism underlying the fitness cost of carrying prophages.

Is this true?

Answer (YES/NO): NO